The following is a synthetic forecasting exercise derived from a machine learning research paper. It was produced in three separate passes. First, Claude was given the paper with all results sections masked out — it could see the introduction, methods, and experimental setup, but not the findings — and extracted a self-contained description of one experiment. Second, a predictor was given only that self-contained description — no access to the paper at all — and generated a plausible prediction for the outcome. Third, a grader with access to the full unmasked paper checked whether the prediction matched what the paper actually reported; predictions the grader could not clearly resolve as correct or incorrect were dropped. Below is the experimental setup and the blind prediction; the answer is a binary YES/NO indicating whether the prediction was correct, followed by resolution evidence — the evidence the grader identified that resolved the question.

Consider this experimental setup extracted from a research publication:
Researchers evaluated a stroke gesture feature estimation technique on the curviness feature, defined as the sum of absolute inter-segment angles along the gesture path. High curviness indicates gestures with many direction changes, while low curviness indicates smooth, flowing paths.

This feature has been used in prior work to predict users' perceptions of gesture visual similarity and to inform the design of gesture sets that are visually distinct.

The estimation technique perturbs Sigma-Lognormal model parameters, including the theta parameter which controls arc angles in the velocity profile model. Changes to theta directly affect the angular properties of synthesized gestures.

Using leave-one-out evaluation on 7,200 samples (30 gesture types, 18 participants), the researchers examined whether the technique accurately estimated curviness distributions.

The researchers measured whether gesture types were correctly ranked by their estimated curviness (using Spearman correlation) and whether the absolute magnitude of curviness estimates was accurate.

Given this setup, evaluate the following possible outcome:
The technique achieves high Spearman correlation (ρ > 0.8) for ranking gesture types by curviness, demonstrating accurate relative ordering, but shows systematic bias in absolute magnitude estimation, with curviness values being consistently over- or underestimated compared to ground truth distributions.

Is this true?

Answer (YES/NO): NO